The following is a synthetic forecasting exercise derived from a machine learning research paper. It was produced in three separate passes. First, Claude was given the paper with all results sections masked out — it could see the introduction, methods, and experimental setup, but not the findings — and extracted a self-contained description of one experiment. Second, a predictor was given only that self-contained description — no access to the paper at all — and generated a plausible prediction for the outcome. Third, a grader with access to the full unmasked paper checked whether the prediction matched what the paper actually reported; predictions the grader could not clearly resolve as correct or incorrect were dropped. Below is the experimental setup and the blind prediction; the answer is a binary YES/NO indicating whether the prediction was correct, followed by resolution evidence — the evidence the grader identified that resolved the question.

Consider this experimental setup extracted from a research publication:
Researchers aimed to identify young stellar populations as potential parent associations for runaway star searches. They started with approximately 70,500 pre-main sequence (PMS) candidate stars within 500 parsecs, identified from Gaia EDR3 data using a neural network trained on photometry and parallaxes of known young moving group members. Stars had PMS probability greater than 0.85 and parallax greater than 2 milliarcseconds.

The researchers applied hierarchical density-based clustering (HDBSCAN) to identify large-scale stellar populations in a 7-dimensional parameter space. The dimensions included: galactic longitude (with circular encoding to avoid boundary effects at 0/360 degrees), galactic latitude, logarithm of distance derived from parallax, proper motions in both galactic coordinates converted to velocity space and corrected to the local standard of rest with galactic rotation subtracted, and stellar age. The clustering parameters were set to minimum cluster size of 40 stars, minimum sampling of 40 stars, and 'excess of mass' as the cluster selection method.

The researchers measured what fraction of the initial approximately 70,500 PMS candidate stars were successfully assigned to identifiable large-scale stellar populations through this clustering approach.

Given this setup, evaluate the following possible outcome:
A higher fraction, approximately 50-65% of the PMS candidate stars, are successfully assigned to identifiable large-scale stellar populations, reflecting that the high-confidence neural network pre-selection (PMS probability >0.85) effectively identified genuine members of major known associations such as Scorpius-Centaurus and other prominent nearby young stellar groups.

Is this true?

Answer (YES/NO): NO